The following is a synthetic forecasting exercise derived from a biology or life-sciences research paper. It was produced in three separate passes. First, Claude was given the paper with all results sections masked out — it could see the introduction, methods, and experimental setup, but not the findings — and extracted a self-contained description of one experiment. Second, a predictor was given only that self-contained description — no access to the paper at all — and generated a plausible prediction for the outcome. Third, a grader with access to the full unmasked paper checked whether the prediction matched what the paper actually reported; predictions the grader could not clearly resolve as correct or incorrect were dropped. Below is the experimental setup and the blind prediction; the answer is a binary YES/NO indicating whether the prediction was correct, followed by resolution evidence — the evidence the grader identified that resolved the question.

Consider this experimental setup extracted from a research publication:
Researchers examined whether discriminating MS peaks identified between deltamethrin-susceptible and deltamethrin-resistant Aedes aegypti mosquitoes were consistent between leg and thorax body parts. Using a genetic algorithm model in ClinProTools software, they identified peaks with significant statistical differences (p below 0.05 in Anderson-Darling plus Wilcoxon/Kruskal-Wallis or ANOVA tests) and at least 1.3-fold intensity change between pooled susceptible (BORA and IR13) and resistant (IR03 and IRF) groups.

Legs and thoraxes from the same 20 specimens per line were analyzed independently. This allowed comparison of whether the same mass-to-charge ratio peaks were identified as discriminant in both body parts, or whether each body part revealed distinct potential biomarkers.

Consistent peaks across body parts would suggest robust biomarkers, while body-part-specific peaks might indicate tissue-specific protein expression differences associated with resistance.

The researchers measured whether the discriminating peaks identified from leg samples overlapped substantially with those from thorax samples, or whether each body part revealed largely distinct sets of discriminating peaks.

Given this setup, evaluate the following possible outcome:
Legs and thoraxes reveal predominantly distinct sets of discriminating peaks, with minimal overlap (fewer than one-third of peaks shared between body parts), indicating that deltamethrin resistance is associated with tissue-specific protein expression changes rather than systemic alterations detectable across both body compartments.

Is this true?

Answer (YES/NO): YES